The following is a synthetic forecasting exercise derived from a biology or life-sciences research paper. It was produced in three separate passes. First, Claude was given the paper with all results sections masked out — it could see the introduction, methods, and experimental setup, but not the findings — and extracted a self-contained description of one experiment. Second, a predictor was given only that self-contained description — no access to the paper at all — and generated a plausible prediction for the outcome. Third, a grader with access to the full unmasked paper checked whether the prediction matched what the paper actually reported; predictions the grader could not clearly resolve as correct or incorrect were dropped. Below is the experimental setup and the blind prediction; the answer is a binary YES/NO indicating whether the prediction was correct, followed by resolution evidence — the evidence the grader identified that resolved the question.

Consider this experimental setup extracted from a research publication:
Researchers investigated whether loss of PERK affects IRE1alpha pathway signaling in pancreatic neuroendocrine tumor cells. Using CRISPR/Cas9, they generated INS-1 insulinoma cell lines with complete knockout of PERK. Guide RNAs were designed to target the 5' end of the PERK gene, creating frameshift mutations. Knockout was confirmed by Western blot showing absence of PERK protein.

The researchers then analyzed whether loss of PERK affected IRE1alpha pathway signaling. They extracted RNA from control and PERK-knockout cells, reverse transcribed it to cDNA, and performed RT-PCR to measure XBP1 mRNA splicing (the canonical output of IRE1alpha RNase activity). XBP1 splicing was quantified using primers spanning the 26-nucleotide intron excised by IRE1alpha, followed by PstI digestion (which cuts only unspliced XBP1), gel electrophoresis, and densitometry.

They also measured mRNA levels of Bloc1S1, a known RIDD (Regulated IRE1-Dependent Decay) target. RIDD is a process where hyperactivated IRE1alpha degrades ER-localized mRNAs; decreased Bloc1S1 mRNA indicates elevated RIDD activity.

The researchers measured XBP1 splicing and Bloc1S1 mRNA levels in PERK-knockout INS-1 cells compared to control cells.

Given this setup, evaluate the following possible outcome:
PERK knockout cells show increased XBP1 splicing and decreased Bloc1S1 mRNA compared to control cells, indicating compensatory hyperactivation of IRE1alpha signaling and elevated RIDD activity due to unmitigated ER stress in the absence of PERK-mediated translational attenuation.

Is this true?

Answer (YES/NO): NO